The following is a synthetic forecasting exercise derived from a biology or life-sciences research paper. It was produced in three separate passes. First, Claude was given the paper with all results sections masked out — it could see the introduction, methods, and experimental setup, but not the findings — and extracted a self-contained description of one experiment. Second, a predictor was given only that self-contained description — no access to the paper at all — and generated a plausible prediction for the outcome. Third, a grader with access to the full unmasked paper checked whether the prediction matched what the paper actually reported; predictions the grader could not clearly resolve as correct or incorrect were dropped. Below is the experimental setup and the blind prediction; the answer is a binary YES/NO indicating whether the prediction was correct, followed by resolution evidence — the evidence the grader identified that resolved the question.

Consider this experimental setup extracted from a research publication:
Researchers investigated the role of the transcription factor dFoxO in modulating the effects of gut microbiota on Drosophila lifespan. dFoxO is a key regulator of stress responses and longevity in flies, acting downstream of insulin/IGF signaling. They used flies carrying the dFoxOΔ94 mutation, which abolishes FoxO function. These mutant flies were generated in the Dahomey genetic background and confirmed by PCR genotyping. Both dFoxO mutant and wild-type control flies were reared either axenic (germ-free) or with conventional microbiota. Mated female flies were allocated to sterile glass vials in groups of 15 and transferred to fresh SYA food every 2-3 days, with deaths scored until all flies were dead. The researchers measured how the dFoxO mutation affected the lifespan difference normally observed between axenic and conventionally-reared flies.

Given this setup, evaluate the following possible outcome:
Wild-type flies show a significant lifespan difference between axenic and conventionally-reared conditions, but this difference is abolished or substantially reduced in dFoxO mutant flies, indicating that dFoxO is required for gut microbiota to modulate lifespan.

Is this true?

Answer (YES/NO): NO